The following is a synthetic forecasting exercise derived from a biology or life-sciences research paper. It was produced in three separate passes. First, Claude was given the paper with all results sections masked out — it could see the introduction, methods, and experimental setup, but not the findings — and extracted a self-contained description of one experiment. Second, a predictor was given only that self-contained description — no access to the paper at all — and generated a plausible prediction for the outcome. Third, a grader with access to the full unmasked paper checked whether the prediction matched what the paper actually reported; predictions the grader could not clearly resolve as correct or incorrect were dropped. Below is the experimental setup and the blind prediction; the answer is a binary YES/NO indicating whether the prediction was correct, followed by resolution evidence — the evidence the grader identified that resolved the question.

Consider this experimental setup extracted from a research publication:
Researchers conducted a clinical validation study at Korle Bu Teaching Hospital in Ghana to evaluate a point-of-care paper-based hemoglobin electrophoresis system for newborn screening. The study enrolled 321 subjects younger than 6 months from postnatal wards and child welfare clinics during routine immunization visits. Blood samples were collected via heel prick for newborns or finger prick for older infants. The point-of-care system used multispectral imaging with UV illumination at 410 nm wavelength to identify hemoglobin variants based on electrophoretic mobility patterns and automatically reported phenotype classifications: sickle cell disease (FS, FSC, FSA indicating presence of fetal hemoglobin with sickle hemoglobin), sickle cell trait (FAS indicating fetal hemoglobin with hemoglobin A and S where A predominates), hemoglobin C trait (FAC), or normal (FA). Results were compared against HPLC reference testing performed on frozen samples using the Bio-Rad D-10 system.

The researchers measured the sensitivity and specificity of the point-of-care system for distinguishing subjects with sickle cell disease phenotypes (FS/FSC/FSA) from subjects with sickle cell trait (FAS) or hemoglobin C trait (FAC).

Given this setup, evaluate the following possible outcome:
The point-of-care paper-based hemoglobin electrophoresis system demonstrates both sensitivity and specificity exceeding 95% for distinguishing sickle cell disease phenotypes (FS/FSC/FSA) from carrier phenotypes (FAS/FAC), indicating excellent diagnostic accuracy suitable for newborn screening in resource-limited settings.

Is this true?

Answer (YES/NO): YES